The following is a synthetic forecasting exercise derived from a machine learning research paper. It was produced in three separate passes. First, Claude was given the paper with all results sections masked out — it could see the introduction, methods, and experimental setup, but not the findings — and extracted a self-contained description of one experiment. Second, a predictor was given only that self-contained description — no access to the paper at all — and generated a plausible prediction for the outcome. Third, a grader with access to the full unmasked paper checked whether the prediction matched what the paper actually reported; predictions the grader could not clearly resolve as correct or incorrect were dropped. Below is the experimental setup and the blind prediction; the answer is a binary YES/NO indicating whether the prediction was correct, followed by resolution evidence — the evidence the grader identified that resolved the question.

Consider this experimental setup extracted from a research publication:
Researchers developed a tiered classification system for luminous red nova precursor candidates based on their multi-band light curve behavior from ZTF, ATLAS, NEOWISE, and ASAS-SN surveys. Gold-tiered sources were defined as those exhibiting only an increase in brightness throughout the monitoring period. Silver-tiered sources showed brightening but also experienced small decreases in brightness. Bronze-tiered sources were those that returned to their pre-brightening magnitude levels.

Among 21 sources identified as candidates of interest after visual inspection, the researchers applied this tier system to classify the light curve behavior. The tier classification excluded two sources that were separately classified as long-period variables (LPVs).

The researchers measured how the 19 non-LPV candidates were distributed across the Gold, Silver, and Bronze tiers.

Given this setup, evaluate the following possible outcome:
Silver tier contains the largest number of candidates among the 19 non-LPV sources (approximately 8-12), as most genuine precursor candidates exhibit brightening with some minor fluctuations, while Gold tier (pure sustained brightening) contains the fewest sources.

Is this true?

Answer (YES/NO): YES